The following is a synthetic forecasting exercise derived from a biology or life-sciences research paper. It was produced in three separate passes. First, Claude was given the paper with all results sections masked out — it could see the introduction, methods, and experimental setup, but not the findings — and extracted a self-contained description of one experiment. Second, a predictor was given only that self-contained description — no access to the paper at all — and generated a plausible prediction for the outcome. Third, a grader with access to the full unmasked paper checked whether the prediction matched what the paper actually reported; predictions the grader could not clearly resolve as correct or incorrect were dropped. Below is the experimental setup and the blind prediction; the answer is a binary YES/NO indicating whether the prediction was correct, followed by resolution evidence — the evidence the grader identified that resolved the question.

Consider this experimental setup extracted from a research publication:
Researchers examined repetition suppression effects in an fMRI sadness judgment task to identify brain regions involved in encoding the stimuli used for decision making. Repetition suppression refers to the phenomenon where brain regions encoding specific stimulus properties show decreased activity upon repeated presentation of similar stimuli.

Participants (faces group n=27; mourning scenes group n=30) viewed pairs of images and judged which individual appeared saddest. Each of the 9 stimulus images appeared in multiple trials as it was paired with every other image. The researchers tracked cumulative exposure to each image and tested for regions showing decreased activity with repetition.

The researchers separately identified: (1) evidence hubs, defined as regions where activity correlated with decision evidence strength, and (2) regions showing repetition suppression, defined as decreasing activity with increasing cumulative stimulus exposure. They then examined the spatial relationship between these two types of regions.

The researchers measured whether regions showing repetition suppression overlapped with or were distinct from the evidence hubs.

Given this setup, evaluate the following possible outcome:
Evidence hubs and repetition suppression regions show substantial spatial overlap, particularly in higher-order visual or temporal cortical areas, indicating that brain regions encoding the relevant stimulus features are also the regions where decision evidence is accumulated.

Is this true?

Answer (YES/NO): NO